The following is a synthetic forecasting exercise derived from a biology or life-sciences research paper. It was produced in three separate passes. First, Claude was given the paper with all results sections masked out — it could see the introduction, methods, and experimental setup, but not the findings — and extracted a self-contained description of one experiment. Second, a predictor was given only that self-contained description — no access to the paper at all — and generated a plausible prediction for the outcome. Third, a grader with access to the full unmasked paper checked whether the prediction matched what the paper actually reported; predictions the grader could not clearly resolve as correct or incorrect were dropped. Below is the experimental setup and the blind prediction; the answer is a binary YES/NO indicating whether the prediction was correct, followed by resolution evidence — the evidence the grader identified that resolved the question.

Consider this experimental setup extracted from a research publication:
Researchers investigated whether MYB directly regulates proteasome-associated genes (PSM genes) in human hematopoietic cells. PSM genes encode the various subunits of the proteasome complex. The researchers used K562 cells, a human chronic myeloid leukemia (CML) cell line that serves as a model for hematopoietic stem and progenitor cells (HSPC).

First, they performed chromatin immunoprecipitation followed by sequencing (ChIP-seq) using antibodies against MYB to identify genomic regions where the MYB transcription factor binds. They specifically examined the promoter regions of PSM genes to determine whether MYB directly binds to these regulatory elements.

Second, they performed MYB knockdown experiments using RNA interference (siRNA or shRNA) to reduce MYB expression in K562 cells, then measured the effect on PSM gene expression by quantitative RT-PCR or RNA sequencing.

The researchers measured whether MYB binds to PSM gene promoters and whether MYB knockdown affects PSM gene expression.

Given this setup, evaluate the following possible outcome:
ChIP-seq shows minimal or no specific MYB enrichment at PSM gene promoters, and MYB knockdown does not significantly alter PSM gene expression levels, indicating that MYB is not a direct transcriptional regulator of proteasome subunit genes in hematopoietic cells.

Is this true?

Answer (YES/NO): NO